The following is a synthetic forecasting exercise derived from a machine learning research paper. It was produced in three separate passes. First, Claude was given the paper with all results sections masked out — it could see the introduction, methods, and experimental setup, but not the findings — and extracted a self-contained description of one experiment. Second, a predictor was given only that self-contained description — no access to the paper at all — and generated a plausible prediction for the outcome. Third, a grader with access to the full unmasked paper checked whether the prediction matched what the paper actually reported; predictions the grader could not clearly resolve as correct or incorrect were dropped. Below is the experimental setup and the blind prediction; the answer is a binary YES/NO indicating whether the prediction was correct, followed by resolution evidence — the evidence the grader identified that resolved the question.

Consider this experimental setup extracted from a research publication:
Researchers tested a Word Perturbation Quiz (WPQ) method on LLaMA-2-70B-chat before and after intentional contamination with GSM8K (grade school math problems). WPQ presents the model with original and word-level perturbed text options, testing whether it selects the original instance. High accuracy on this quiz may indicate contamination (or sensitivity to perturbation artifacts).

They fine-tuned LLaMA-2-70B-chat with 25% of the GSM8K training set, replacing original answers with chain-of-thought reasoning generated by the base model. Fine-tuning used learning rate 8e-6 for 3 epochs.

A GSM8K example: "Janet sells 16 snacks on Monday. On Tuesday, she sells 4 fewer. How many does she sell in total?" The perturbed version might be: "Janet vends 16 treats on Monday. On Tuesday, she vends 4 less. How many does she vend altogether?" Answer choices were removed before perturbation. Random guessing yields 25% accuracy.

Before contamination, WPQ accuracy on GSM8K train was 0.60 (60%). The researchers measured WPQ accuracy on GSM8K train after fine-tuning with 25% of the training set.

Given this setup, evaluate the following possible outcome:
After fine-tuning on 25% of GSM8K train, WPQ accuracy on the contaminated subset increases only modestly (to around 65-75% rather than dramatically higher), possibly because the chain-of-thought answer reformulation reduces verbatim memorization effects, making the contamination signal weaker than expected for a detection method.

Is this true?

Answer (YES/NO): NO